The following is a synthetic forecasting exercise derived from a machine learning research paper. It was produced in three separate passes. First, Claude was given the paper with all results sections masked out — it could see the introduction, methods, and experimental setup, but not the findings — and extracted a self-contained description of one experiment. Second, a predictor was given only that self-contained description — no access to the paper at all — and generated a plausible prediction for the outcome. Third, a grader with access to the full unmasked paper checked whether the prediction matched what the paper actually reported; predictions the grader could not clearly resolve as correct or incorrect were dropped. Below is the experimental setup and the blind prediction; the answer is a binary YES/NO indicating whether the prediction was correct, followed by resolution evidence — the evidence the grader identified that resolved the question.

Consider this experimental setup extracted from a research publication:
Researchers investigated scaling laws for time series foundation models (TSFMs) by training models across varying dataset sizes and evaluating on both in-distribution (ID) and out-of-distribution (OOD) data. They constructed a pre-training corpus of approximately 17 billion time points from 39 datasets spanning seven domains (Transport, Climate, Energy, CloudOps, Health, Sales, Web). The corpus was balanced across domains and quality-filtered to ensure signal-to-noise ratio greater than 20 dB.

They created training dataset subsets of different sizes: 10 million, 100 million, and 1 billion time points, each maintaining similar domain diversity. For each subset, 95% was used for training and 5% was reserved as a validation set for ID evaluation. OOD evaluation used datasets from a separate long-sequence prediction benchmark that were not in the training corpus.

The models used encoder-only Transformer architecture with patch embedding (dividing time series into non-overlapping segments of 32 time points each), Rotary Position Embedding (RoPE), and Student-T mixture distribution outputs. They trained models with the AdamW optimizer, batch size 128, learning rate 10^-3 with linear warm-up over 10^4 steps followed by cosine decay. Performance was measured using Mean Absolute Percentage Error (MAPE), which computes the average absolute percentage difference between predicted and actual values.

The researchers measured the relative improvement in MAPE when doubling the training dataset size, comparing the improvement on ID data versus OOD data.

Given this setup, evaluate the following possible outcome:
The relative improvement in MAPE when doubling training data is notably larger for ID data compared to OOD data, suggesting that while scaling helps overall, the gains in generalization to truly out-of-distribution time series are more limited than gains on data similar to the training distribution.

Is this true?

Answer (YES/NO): NO